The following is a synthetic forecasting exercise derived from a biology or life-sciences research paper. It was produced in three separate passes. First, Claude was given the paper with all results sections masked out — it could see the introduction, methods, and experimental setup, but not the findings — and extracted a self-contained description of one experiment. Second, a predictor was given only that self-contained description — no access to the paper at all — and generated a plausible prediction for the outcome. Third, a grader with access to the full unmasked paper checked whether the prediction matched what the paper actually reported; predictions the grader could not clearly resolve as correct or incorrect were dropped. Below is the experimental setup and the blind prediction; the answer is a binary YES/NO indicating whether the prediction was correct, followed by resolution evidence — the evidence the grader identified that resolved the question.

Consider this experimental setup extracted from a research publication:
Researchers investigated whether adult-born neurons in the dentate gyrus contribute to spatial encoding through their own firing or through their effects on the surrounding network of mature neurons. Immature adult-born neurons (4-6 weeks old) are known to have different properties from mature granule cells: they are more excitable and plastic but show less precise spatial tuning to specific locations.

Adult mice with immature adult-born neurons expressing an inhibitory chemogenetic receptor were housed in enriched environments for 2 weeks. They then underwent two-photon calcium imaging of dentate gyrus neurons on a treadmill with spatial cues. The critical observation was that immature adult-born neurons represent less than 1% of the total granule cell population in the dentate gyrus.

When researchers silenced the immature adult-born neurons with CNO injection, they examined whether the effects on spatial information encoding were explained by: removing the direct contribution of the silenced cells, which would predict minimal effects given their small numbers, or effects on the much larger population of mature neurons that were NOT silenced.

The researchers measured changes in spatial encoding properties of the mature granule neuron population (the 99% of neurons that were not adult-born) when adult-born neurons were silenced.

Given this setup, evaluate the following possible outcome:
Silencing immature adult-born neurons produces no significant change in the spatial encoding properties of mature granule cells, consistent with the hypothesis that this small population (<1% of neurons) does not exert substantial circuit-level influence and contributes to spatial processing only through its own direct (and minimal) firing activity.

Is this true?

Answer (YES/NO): NO